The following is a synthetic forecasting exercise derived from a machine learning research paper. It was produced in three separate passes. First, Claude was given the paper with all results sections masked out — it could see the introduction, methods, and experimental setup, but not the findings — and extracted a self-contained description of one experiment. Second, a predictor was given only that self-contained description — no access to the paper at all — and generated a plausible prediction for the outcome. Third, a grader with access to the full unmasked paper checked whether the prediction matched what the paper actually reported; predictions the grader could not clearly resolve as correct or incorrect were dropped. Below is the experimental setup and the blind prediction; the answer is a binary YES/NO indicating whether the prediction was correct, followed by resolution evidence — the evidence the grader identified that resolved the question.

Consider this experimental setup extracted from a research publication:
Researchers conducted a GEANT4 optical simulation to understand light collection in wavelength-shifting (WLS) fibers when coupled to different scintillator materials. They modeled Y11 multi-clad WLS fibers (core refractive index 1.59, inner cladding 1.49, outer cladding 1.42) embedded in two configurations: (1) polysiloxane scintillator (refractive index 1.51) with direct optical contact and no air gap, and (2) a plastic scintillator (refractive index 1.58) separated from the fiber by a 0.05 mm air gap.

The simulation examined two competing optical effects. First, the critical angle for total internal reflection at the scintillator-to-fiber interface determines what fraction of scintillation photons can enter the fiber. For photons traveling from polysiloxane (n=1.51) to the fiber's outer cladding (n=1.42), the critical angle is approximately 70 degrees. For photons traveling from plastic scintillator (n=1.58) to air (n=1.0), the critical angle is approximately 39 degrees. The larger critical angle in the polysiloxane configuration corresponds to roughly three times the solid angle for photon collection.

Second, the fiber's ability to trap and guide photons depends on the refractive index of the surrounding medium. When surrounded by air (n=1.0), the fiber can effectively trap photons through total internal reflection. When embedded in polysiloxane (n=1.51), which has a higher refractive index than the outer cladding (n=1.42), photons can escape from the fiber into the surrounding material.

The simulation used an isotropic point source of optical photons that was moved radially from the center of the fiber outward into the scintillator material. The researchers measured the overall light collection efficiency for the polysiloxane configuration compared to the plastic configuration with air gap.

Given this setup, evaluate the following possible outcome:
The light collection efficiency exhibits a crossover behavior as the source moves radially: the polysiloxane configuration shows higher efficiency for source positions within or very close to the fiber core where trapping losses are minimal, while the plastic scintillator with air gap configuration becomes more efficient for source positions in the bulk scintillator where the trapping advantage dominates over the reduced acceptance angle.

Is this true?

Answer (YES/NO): NO